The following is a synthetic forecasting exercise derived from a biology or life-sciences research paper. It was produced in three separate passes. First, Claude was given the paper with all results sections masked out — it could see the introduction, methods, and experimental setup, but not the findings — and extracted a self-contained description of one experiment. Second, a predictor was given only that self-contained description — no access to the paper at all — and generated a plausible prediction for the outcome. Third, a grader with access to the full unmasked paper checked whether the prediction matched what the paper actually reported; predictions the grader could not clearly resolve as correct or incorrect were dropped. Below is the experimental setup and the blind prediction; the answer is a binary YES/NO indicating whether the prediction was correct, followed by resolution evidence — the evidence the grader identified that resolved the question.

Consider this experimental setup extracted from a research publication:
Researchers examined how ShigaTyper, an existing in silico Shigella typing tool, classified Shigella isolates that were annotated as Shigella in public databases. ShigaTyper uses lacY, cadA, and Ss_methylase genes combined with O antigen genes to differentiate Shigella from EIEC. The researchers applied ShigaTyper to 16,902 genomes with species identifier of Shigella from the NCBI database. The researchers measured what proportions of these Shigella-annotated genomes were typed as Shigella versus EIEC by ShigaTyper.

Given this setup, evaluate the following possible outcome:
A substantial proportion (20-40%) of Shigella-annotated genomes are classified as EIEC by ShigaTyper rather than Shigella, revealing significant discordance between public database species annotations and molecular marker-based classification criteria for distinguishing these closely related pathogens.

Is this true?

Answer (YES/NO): NO